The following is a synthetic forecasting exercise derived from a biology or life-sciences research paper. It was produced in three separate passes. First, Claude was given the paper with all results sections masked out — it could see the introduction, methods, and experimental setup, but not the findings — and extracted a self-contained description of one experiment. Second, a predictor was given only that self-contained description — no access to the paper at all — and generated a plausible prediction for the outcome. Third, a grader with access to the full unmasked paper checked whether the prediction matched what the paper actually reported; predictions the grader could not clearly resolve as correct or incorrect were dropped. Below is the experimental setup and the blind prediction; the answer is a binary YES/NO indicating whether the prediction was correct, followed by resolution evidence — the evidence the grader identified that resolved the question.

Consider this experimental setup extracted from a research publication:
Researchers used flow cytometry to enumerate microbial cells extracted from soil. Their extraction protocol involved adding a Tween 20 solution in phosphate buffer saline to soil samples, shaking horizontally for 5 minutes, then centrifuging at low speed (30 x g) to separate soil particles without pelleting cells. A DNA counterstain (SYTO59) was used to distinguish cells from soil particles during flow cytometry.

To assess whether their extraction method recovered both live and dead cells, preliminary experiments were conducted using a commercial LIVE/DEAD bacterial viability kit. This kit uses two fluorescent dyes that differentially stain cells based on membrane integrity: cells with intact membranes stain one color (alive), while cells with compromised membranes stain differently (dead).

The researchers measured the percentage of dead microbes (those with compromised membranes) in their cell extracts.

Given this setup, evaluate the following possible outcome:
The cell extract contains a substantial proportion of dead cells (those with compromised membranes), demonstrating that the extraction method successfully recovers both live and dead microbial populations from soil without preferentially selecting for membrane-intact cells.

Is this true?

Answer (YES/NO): NO